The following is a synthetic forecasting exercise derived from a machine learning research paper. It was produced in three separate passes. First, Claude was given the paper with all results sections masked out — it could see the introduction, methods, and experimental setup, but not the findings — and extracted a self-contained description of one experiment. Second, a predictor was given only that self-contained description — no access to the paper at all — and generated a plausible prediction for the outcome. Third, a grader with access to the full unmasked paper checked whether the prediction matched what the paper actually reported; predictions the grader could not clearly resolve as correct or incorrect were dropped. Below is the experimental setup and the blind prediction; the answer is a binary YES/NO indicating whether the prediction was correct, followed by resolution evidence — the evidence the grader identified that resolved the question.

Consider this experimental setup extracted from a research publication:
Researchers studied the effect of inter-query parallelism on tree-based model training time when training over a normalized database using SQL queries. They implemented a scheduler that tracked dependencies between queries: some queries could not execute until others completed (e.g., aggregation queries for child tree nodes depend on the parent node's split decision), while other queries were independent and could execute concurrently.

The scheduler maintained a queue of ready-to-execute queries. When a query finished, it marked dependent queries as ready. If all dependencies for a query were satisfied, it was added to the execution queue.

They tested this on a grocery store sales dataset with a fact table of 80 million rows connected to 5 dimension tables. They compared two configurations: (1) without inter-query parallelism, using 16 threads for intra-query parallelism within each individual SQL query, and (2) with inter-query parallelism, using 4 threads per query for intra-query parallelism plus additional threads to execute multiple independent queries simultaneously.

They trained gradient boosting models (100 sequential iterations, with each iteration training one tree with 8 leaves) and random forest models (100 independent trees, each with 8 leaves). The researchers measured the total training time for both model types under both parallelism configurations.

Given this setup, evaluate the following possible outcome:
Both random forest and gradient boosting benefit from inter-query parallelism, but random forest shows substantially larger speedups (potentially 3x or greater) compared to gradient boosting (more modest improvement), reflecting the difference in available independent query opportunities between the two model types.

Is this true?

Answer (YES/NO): NO